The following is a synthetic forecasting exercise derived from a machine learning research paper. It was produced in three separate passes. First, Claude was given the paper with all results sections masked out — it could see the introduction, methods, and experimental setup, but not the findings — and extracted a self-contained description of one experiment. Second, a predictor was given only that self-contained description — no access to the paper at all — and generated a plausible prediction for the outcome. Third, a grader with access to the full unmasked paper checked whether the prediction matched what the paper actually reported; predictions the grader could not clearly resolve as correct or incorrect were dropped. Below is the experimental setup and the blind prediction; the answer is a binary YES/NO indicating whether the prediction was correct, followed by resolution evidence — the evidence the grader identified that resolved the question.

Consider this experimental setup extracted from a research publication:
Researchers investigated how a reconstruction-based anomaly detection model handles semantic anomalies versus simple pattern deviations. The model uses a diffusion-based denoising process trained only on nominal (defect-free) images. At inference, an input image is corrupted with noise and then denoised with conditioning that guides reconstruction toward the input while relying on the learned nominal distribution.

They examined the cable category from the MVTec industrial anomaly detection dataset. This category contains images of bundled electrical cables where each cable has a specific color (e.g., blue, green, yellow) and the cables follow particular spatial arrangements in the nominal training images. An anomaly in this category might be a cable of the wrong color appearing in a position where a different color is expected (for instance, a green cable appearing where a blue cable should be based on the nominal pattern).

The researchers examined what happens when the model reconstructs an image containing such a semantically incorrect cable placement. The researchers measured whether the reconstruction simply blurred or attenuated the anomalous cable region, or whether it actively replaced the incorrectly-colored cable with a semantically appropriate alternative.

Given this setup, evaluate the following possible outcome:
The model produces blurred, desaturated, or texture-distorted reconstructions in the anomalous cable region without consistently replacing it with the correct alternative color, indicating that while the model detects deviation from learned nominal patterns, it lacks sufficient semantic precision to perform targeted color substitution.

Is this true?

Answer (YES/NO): NO